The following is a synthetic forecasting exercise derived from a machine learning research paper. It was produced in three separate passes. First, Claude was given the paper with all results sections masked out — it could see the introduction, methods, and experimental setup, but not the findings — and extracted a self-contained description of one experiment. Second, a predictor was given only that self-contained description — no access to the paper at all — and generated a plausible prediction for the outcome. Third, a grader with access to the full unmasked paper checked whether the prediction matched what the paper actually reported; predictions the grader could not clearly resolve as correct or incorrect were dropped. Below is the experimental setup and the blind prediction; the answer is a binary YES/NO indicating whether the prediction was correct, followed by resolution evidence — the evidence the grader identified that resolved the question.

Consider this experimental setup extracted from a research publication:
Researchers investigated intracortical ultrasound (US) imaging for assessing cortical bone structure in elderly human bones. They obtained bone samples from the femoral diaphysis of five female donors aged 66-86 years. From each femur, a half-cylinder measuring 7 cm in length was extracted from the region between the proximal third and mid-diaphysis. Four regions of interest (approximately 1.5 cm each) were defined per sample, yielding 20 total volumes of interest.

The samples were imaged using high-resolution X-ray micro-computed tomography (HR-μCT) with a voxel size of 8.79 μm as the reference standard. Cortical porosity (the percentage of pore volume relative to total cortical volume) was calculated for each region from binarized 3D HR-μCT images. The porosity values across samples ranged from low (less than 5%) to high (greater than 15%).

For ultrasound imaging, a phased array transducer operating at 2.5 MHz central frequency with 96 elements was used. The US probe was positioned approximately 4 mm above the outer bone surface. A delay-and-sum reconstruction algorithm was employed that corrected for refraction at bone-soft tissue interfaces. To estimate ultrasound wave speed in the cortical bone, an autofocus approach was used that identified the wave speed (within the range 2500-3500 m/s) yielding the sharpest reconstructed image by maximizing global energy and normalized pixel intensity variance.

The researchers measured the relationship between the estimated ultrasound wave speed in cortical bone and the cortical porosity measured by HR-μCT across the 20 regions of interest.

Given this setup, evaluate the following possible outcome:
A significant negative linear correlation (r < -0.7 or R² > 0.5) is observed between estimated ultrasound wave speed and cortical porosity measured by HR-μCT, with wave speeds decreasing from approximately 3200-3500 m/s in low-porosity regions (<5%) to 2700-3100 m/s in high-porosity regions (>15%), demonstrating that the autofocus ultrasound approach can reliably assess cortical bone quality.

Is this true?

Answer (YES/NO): NO